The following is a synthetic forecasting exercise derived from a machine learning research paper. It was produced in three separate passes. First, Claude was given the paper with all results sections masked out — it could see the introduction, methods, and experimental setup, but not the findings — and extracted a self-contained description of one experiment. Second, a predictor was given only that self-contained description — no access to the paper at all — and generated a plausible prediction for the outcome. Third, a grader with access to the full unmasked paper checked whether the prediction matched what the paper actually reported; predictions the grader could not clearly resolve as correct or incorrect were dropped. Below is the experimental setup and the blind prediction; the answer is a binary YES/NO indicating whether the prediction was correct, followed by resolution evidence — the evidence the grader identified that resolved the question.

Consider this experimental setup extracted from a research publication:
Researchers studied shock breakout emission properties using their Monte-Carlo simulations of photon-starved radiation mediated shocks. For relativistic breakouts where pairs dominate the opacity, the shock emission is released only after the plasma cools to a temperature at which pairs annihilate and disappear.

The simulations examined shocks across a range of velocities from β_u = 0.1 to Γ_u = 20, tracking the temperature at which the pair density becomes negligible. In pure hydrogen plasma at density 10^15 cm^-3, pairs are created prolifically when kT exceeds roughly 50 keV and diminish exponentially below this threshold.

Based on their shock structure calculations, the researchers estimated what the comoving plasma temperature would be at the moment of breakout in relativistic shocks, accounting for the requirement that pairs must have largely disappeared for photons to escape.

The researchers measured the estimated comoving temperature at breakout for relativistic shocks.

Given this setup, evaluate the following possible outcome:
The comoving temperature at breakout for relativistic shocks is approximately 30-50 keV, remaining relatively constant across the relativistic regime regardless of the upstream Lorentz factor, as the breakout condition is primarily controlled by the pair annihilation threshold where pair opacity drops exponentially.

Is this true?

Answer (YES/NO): YES